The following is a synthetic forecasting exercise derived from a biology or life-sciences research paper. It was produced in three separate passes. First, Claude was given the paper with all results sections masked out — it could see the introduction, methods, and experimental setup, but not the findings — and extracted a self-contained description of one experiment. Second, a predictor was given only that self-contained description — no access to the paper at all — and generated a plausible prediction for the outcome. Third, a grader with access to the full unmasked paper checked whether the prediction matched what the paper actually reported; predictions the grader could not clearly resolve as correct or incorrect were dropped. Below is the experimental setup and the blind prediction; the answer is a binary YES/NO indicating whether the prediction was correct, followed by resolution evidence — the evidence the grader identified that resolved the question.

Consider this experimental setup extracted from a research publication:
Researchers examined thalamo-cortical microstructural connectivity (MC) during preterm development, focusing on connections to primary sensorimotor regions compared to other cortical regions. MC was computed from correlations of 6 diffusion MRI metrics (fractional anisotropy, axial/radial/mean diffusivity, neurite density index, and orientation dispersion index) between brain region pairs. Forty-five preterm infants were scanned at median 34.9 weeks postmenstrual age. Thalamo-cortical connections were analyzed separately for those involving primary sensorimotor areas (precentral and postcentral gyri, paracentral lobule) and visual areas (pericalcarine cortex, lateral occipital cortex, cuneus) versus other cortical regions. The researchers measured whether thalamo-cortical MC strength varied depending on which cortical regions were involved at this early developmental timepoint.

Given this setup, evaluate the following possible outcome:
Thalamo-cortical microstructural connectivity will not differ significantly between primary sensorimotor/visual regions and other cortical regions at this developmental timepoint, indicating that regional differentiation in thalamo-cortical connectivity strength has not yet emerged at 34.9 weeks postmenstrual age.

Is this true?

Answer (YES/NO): NO